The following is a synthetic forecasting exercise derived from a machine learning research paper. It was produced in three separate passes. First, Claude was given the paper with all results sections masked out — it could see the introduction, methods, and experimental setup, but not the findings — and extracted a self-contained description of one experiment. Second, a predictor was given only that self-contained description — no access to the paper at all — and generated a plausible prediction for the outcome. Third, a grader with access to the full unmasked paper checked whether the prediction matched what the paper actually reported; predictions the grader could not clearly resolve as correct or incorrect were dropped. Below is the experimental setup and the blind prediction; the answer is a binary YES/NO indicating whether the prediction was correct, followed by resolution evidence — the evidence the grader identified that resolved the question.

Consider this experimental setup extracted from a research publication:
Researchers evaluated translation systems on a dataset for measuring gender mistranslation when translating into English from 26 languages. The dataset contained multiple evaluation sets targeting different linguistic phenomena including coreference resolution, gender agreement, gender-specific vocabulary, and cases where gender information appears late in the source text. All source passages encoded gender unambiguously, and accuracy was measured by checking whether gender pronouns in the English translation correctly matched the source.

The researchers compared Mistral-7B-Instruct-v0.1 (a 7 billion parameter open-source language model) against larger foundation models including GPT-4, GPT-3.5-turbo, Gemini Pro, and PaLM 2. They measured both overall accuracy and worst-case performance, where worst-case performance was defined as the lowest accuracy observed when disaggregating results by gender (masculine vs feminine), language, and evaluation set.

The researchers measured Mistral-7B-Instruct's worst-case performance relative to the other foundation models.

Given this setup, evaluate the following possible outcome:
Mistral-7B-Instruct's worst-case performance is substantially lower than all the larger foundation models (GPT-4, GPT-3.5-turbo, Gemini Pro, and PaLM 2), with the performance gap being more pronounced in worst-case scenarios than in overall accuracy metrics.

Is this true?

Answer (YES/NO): YES